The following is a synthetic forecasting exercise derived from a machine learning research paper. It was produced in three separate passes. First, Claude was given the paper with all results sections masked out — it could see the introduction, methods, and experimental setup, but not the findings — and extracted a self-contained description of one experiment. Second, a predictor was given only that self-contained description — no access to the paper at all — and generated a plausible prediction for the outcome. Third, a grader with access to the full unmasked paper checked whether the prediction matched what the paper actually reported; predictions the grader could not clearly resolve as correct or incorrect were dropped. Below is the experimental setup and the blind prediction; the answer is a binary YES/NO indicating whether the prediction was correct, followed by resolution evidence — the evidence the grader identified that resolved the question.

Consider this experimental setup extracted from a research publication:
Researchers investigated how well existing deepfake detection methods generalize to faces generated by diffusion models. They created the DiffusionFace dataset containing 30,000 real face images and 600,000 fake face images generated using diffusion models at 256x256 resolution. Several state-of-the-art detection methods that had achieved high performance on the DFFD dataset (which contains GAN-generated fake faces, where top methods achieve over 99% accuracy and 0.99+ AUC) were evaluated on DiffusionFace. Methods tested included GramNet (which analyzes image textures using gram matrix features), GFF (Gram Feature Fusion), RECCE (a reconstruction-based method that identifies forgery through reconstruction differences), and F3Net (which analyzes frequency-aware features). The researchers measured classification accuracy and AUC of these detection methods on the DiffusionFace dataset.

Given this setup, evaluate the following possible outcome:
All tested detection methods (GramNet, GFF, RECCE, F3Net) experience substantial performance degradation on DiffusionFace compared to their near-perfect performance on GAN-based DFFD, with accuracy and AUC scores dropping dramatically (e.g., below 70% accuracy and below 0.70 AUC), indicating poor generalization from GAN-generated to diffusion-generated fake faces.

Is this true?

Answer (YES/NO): YES